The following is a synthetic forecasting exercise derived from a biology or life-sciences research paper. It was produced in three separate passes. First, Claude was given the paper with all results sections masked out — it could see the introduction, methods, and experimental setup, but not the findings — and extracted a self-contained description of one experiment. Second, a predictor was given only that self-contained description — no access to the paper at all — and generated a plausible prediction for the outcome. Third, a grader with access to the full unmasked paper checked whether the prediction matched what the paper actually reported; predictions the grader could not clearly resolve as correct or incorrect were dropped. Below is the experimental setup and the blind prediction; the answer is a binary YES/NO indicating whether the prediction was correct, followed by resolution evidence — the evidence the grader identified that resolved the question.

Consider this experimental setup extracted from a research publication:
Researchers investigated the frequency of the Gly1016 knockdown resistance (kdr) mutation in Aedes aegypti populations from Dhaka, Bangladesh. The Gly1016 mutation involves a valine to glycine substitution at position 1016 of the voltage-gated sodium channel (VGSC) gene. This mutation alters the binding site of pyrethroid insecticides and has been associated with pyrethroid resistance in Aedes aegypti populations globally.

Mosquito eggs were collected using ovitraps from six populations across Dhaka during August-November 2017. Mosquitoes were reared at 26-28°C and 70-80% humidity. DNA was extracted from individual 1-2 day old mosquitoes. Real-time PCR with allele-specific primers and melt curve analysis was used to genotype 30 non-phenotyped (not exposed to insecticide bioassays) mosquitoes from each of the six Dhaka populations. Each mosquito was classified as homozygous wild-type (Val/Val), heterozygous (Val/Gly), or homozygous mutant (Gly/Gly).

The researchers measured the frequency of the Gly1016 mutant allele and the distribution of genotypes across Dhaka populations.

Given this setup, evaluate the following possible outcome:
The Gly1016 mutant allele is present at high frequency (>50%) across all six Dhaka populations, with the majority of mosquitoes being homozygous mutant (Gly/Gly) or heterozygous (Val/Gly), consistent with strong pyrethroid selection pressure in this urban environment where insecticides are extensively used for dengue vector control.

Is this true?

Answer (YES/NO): NO